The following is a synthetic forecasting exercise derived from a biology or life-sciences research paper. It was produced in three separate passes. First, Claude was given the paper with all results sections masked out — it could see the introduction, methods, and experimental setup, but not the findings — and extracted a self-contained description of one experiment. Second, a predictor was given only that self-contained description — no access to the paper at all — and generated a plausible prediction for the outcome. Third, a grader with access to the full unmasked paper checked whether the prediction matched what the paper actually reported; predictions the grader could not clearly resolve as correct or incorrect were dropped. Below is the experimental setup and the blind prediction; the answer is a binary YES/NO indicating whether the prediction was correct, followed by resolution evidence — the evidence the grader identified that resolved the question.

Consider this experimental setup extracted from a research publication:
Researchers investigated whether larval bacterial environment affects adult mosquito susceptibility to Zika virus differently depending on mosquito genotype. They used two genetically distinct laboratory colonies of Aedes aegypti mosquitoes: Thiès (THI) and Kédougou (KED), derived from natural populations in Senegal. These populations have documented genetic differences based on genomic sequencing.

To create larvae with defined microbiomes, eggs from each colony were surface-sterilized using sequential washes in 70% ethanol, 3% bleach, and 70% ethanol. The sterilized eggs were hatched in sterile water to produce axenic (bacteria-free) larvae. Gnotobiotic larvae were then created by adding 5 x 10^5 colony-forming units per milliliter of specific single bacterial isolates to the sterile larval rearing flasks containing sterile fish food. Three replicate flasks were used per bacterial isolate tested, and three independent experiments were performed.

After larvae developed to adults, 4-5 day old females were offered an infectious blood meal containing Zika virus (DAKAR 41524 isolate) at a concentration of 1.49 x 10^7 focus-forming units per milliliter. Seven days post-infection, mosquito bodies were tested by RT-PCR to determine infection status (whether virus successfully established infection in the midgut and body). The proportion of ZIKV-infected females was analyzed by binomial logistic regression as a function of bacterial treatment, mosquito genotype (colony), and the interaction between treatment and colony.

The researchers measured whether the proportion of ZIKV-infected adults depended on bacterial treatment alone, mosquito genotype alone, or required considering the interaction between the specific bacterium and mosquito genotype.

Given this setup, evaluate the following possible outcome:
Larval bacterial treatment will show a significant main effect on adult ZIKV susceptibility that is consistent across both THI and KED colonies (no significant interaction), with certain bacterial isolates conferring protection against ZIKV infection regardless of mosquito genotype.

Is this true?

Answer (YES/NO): NO